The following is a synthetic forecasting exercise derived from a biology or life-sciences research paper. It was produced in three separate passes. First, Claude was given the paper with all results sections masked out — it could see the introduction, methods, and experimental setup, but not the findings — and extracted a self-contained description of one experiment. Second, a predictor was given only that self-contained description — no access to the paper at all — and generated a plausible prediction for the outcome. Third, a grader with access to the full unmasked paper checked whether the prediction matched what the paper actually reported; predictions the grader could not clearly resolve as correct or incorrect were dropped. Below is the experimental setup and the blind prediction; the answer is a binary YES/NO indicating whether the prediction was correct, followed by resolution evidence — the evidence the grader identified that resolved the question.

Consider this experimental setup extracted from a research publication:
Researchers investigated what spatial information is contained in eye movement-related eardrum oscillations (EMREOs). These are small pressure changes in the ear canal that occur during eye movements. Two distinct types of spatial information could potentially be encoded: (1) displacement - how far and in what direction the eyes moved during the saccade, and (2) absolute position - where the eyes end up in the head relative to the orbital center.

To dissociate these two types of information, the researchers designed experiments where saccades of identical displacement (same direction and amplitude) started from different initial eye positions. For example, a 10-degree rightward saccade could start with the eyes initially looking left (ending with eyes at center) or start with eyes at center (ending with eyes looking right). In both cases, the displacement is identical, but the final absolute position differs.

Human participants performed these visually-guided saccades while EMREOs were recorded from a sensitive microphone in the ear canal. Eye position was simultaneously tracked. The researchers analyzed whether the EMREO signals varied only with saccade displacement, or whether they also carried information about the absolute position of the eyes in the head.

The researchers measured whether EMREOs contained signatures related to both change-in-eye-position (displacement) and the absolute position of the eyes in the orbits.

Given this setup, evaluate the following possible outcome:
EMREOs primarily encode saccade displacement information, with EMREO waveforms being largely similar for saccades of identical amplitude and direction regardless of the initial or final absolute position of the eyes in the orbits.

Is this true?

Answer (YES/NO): NO